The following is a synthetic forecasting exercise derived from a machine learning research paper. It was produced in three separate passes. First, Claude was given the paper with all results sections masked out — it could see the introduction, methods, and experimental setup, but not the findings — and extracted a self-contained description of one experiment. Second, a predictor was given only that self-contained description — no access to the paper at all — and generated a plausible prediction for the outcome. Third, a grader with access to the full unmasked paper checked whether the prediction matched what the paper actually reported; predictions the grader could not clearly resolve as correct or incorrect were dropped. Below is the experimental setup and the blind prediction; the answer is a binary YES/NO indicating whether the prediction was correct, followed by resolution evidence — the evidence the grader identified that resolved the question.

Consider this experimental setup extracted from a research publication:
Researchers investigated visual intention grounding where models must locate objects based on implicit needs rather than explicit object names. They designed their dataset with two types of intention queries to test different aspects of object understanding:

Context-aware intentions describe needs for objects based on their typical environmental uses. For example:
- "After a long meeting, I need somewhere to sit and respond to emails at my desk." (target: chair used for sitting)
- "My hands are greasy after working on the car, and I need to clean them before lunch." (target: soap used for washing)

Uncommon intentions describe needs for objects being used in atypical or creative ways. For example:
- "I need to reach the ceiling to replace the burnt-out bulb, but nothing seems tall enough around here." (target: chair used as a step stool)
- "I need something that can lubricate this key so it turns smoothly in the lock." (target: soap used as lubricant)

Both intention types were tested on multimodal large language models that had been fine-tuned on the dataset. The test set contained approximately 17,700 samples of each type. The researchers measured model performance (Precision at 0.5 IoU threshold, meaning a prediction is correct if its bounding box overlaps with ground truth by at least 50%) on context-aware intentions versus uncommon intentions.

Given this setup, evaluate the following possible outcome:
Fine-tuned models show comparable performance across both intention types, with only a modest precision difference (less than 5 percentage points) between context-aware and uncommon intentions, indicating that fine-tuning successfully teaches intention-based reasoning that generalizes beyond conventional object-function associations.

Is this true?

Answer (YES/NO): NO